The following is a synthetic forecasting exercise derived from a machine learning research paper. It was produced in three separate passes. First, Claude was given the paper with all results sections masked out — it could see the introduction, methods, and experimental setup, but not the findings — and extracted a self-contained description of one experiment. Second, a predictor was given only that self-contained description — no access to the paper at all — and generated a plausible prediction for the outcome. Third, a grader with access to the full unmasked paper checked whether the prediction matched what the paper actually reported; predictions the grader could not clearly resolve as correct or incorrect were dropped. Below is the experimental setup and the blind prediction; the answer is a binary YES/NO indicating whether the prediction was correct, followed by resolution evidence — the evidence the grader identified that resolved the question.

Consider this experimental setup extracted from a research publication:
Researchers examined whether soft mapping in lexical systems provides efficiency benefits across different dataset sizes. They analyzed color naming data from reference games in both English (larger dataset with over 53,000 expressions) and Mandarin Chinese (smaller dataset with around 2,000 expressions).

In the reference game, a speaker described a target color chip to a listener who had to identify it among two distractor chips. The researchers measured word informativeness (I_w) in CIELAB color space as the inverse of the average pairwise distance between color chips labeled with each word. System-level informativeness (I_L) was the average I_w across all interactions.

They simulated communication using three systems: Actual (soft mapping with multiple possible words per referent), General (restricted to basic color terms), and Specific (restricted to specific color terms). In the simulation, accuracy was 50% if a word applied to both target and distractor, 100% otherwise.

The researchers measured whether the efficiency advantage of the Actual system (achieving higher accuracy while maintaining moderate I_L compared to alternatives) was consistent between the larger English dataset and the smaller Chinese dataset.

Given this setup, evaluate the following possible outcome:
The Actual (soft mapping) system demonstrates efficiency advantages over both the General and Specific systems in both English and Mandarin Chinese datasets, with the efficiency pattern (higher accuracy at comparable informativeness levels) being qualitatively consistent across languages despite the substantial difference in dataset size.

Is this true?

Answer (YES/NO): YES